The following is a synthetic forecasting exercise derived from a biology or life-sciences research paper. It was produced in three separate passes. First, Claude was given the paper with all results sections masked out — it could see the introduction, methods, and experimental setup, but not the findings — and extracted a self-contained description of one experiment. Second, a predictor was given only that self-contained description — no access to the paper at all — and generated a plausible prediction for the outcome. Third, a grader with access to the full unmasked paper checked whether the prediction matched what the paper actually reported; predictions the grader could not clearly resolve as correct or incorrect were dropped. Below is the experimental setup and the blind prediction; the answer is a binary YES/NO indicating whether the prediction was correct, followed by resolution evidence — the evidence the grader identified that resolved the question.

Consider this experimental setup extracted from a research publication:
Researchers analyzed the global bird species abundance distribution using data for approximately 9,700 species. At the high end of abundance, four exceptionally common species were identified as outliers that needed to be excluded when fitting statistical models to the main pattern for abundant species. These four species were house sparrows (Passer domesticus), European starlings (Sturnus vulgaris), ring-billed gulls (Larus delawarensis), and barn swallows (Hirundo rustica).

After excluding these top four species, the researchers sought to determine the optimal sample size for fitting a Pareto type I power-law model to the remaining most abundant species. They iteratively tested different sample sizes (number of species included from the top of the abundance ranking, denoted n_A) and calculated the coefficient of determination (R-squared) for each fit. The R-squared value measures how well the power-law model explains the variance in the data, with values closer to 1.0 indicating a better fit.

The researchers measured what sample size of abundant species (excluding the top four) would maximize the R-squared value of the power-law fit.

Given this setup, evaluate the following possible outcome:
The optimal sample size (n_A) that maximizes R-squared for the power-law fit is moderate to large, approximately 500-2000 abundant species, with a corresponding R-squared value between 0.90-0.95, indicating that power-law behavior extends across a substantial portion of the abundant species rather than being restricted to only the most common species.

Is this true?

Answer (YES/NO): NO